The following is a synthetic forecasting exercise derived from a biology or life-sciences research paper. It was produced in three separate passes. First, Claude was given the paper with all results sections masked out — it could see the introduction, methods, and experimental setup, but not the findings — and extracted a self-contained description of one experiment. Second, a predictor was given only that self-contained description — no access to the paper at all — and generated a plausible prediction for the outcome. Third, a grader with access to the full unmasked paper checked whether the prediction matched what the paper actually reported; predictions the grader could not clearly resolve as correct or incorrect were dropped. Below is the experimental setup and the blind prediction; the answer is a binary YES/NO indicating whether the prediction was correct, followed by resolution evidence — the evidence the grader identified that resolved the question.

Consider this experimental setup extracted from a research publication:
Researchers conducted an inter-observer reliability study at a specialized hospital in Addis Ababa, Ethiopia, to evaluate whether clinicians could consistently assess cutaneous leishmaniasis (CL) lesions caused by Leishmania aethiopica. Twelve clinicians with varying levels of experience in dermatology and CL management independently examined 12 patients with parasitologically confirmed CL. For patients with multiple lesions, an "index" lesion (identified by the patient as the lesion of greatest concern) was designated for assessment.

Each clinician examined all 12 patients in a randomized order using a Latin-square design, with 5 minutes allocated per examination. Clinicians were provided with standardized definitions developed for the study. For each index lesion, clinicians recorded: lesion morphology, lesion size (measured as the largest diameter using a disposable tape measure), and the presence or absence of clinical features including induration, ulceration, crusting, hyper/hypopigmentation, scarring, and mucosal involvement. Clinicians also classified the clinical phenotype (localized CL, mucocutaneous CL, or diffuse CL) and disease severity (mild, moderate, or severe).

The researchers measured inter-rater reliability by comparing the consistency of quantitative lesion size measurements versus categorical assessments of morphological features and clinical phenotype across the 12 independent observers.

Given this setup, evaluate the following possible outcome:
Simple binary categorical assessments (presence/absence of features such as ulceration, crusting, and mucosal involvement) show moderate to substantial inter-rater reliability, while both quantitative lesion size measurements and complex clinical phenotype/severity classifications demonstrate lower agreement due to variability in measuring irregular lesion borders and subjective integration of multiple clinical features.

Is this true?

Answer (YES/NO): NO